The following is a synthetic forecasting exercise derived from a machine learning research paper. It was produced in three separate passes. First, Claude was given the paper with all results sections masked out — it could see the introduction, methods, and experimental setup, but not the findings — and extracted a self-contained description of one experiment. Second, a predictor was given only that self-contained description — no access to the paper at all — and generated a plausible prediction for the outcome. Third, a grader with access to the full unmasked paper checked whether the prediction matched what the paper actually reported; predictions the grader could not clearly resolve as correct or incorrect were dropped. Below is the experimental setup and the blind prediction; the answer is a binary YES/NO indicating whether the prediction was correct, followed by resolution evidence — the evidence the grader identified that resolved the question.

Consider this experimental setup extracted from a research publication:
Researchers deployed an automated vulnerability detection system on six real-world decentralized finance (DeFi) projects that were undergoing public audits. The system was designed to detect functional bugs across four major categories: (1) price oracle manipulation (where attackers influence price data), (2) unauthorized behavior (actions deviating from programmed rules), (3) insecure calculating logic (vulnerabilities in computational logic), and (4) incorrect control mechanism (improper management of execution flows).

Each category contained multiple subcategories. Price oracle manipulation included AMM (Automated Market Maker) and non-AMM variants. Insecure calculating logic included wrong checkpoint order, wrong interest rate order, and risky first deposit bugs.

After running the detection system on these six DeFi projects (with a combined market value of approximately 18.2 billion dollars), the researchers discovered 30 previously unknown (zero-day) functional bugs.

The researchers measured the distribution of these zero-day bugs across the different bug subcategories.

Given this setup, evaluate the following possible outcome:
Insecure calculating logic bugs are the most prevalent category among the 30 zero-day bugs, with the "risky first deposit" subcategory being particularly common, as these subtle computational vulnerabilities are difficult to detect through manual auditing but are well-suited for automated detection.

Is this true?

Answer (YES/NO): NO